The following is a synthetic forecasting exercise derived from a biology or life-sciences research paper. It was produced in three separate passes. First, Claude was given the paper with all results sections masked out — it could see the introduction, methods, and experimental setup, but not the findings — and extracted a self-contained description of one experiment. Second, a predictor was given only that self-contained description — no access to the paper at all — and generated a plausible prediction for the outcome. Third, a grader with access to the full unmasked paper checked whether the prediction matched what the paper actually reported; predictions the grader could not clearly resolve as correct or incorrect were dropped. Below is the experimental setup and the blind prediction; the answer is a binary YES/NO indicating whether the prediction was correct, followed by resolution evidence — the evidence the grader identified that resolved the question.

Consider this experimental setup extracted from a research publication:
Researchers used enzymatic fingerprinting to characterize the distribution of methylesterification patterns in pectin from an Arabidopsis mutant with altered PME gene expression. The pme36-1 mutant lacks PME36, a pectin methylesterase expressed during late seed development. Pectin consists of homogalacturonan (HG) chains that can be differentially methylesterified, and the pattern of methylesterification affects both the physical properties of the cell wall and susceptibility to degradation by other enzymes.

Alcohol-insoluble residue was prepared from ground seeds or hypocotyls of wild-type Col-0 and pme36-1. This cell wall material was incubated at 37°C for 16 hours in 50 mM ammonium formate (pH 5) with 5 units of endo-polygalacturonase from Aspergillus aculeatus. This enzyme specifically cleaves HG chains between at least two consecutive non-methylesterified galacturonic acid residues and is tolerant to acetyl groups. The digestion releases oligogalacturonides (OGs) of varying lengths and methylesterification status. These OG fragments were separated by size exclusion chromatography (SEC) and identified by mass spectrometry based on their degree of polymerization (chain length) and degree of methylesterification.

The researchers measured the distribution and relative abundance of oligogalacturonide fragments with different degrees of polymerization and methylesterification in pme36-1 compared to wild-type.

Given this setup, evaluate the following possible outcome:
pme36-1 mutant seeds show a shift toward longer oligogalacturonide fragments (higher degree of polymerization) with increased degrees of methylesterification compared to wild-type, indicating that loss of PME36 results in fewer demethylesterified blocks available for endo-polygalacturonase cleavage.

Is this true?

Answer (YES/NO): NO